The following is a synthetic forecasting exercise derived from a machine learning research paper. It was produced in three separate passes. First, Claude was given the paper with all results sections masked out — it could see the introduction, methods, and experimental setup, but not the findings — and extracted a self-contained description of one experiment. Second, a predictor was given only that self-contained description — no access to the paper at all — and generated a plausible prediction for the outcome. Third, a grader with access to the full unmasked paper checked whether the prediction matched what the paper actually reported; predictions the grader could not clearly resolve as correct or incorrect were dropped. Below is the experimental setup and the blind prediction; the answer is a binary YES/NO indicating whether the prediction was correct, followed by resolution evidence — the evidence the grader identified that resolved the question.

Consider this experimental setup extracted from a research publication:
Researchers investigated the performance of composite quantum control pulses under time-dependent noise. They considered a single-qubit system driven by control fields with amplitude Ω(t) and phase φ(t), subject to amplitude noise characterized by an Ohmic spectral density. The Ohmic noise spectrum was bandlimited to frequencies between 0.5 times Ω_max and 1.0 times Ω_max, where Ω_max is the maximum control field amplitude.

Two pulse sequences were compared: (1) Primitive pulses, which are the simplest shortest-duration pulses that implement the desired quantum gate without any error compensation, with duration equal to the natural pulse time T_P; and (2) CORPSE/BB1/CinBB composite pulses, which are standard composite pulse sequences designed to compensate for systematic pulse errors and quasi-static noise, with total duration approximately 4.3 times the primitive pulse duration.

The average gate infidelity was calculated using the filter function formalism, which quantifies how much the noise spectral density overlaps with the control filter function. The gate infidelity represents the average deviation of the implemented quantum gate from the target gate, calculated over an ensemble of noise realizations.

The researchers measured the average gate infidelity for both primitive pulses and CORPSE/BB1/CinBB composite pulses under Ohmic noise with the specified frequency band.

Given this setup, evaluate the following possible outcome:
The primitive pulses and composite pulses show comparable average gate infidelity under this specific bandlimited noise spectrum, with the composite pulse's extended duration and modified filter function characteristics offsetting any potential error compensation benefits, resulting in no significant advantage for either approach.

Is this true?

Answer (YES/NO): NO